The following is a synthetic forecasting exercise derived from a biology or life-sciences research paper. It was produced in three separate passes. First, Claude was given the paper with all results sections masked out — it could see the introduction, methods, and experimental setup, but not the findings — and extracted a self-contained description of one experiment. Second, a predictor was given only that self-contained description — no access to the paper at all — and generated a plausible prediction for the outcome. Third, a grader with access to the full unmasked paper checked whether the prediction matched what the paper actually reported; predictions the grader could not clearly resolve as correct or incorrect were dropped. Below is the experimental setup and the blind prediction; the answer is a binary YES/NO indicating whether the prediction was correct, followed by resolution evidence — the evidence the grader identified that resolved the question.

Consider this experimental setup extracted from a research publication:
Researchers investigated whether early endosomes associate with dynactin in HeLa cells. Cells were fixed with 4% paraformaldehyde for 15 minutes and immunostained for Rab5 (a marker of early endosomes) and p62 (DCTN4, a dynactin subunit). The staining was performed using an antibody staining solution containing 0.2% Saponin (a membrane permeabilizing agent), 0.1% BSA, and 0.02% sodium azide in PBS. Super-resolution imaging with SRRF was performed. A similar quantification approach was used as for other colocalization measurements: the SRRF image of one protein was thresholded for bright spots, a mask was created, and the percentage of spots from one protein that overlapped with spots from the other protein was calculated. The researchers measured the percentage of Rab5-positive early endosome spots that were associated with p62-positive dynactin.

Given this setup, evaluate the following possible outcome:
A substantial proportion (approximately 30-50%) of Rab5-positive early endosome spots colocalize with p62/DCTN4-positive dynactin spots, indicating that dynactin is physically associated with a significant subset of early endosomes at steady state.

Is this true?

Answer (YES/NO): NO